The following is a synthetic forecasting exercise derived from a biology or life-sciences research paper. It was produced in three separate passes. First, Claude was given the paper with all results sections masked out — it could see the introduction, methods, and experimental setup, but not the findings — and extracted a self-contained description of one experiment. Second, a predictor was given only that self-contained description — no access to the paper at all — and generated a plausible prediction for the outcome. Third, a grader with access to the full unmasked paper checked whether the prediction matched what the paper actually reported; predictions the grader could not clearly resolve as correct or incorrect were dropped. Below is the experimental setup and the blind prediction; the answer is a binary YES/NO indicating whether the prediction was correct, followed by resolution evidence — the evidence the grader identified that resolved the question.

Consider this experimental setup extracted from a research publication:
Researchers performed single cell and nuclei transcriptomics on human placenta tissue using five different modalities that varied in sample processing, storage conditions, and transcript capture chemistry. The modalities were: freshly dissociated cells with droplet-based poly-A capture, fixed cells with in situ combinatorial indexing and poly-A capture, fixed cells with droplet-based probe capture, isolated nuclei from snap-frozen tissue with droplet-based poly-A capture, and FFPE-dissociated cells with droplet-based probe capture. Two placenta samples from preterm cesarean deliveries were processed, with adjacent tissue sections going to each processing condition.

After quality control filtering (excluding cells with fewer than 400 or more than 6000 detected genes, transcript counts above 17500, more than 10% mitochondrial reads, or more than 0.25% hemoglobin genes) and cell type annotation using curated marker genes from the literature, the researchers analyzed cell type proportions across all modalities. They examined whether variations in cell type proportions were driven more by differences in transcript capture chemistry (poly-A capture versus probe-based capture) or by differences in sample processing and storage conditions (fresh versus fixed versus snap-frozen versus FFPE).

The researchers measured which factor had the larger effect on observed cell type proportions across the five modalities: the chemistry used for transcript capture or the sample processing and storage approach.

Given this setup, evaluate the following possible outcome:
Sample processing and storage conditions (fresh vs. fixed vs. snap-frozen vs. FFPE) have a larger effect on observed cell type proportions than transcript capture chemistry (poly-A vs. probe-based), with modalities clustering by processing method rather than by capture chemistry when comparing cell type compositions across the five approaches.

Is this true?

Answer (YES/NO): YES